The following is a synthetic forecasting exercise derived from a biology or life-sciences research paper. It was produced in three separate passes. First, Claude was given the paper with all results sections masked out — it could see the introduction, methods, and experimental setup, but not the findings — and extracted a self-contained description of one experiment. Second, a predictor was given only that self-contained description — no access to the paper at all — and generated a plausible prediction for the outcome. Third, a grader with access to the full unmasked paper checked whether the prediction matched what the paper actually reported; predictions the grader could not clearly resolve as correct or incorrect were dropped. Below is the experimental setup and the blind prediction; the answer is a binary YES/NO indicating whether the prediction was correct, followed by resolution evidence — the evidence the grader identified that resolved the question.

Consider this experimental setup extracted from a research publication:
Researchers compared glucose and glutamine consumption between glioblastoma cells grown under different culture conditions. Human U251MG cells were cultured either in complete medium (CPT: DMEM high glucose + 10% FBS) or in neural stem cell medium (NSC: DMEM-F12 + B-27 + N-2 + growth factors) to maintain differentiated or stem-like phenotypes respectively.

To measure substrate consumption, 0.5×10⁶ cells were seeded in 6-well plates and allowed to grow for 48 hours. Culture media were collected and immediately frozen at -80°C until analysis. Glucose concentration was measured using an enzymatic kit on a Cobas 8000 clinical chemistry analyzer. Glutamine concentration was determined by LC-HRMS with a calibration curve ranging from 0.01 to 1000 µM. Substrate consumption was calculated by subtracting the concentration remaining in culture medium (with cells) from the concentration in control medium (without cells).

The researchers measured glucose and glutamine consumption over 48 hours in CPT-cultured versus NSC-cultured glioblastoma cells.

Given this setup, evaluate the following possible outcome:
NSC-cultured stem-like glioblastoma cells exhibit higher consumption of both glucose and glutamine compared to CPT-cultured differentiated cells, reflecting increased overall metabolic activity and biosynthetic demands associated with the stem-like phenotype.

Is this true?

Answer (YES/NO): NO